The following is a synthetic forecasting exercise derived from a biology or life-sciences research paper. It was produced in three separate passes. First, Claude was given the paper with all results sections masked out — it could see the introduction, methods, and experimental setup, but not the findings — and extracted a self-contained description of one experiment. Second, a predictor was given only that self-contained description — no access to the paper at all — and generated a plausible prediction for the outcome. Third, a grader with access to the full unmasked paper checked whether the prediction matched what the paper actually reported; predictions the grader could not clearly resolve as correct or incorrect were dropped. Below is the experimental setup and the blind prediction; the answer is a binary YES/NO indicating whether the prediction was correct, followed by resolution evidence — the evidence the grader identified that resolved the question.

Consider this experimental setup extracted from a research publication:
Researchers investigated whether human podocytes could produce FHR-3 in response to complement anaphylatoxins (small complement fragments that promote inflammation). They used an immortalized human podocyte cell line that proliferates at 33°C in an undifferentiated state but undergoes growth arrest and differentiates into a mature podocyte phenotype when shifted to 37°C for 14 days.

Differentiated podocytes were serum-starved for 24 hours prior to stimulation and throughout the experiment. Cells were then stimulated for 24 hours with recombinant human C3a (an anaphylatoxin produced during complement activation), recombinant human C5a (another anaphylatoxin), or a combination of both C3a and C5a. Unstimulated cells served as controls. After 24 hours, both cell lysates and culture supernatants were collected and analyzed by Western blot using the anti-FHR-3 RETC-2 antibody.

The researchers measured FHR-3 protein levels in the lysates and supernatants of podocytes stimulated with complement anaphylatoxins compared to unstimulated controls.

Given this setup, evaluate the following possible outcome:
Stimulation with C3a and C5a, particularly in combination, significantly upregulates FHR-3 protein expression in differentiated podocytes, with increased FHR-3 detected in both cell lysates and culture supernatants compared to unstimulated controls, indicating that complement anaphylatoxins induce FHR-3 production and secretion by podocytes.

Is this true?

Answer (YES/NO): NO